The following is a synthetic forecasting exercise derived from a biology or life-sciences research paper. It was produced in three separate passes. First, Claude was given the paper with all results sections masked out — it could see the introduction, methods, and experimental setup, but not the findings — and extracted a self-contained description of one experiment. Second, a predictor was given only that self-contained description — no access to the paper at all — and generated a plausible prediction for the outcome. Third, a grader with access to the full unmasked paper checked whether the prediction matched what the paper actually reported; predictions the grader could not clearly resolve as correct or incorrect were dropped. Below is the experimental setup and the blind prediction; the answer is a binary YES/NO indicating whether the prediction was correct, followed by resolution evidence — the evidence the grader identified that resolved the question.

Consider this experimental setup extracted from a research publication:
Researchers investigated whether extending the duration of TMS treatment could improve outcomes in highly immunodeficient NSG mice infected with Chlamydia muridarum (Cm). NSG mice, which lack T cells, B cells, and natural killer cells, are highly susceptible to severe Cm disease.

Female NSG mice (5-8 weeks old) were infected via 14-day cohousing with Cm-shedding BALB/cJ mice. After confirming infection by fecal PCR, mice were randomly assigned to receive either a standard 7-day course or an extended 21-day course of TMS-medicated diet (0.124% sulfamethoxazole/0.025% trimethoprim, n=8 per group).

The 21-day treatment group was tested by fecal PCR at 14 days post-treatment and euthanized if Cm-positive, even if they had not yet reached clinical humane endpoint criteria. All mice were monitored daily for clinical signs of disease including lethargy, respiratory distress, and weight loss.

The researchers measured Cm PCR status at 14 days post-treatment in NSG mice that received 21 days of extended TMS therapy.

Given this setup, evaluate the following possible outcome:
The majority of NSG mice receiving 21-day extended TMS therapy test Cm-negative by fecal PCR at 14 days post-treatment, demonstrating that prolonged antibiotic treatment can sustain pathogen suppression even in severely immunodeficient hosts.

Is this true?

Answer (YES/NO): NO